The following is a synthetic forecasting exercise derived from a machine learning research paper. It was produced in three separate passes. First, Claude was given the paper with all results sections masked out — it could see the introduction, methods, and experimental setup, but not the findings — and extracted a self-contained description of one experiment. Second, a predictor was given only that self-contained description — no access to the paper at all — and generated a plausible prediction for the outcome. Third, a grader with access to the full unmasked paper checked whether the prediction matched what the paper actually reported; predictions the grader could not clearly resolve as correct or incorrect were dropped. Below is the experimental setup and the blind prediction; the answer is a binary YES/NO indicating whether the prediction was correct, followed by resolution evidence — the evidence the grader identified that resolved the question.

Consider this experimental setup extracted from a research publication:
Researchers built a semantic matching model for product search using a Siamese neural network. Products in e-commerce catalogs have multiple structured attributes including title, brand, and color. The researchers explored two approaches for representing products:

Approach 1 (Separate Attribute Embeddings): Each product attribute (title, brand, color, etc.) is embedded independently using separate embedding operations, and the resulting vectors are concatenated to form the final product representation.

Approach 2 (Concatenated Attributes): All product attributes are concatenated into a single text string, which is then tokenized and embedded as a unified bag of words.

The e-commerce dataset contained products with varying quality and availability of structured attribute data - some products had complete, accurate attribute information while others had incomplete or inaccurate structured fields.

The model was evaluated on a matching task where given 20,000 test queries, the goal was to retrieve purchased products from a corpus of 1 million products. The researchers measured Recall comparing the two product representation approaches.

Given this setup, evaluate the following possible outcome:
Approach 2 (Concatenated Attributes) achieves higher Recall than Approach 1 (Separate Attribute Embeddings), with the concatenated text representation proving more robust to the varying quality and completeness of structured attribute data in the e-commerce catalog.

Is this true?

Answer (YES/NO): YES